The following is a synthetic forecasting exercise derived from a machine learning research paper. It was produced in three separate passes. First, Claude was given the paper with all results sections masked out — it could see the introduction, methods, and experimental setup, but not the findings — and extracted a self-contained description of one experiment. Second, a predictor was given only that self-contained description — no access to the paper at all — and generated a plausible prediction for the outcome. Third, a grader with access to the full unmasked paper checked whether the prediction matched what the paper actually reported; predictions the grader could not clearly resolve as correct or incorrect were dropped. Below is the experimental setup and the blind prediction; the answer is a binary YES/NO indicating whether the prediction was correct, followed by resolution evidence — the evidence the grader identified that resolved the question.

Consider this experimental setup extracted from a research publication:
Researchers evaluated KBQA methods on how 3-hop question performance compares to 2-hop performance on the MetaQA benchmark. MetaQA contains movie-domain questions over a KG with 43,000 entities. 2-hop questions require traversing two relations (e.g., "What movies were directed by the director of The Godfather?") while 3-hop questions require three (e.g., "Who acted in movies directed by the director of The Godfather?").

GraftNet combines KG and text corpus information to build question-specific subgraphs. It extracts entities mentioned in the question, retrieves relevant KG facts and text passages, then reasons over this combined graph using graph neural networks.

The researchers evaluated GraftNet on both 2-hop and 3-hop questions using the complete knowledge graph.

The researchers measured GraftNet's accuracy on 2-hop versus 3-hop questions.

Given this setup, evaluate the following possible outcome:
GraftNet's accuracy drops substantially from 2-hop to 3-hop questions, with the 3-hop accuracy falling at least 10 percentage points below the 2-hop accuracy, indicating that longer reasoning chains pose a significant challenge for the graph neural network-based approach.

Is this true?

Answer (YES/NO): YES